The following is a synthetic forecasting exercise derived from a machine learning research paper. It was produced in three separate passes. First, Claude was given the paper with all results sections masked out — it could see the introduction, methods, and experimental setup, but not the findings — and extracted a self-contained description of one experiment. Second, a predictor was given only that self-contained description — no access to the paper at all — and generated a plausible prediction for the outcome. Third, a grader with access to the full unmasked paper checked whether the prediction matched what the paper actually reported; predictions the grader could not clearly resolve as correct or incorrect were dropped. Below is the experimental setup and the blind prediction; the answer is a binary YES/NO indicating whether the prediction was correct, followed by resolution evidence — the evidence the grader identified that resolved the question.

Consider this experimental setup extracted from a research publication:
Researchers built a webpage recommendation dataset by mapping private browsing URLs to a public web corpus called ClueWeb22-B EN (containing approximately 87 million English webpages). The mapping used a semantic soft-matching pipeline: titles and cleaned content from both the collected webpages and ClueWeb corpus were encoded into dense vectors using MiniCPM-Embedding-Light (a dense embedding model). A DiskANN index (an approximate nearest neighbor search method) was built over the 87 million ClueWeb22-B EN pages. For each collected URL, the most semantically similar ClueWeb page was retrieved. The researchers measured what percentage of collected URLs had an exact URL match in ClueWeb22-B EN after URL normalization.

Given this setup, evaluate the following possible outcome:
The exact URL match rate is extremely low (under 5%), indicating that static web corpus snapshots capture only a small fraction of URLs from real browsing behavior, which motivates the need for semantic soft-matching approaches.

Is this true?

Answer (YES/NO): NO